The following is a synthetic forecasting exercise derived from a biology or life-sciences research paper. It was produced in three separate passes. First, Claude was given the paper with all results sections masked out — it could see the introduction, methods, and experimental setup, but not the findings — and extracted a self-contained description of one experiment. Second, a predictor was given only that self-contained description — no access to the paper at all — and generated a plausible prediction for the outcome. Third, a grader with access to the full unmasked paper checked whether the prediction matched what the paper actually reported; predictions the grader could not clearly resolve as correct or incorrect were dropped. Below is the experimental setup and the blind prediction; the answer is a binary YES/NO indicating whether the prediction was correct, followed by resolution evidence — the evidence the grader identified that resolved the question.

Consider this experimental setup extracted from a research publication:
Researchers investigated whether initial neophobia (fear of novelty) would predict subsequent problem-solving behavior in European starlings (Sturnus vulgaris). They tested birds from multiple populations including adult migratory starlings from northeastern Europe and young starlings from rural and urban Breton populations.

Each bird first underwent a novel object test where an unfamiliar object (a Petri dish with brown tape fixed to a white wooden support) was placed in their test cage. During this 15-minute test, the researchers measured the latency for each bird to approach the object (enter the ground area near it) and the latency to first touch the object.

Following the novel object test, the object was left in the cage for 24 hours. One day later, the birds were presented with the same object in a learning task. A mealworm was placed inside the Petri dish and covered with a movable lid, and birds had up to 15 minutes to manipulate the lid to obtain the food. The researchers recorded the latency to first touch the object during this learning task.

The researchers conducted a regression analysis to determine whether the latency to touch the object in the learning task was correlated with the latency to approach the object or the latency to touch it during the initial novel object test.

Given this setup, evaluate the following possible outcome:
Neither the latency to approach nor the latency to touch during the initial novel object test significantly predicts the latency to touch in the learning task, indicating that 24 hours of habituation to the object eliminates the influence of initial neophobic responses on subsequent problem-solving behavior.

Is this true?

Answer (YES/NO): YES